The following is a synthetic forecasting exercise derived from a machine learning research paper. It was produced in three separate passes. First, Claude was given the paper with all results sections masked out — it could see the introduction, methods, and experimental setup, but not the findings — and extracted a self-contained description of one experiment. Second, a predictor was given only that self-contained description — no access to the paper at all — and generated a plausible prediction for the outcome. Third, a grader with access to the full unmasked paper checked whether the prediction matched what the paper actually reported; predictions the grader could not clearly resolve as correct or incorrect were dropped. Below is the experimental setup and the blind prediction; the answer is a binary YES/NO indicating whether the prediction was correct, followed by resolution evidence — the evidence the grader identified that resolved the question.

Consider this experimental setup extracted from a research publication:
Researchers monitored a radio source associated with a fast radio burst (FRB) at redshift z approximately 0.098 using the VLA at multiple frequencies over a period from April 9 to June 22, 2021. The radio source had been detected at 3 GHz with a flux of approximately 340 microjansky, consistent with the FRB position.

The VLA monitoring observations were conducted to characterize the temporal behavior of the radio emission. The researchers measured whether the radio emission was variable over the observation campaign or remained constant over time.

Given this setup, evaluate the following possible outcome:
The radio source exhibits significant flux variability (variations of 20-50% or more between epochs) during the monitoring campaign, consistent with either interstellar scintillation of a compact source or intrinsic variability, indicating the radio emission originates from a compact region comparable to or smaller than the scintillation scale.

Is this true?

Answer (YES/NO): NO